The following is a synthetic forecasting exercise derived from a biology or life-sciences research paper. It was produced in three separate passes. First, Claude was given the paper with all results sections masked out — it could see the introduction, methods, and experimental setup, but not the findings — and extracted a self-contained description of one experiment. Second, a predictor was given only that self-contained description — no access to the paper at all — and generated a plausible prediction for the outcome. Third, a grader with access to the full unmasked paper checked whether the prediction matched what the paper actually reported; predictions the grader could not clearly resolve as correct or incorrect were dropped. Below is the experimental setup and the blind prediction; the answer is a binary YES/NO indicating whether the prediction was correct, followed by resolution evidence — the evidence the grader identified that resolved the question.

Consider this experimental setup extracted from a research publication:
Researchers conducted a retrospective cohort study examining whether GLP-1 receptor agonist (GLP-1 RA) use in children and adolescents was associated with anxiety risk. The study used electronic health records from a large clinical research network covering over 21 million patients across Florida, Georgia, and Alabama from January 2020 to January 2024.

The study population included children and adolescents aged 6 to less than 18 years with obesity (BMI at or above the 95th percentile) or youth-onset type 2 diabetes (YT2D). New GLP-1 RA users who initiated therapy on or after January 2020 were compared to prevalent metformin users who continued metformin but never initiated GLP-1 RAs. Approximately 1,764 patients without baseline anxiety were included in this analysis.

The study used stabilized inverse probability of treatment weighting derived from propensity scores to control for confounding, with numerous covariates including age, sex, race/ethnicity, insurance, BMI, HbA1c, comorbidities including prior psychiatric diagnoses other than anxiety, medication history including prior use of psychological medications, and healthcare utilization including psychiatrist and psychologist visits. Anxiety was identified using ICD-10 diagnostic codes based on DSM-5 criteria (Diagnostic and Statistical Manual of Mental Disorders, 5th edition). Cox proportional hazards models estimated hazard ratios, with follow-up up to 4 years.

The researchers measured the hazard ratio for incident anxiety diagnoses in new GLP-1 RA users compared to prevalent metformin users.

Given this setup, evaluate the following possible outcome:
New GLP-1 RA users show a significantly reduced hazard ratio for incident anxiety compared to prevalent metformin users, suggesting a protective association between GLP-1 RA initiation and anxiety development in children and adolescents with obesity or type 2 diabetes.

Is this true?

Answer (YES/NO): NO